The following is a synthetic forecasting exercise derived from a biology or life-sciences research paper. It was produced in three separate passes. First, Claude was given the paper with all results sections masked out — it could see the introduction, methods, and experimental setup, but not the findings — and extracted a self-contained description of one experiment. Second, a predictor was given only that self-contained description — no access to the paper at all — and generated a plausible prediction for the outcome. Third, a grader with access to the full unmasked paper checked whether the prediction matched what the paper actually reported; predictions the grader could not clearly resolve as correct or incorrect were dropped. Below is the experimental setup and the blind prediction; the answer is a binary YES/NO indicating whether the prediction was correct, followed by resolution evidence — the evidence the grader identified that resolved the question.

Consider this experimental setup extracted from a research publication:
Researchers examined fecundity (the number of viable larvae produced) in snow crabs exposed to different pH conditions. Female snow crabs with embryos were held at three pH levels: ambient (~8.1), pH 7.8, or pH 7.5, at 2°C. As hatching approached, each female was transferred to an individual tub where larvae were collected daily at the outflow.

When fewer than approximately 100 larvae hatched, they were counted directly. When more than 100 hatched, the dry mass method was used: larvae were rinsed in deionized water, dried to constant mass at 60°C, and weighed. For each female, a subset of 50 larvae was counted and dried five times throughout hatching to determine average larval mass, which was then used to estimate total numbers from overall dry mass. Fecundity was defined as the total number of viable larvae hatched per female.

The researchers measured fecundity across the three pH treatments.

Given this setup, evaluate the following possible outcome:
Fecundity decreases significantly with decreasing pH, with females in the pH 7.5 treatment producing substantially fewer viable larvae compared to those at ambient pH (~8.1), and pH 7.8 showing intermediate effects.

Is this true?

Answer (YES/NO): NO